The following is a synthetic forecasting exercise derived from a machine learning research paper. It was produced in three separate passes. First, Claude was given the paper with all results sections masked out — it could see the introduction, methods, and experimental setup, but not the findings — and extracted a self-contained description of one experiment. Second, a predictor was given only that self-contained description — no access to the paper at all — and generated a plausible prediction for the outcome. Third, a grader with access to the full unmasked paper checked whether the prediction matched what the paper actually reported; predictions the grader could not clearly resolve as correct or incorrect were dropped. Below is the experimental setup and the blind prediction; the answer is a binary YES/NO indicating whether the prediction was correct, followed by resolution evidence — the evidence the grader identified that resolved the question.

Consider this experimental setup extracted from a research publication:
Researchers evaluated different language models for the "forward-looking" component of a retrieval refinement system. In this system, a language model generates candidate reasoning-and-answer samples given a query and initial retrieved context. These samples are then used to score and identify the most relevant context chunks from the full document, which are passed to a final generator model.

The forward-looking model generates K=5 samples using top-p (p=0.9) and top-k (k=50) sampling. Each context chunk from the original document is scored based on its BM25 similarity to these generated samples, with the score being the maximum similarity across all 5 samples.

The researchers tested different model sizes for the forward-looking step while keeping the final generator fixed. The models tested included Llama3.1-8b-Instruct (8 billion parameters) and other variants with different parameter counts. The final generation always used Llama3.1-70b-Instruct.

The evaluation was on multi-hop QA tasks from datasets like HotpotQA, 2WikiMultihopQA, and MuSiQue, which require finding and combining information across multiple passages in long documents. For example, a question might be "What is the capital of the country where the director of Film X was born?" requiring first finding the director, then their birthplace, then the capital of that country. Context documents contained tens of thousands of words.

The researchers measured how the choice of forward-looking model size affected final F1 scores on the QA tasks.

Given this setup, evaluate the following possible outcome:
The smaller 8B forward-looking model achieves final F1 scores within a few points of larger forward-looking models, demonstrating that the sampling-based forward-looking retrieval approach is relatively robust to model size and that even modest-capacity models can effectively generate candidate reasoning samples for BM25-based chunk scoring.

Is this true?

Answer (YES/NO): NO